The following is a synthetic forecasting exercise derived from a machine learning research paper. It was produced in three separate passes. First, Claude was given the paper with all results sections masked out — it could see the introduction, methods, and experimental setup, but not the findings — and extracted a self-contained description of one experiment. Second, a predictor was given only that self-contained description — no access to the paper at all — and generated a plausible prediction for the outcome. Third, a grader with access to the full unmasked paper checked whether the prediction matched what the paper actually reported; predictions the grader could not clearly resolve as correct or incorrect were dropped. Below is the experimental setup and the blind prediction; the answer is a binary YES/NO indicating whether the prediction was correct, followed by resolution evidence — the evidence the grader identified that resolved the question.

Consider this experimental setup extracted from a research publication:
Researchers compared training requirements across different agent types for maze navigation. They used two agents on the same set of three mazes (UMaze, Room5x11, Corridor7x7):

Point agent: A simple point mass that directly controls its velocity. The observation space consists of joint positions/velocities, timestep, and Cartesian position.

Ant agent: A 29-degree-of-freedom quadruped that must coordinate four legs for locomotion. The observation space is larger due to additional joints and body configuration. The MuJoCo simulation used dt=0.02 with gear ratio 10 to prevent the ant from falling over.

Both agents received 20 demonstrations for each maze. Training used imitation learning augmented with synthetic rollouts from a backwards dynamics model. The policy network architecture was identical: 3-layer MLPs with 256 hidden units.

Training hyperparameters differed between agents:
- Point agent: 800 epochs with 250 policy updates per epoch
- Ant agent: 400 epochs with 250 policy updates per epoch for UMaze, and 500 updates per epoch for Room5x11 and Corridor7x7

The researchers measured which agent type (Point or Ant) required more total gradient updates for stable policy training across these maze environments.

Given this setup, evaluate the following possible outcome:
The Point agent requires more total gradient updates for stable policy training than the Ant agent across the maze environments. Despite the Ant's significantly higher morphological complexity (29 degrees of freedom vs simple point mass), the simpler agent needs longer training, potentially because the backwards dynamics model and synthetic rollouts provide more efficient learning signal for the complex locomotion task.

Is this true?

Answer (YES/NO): YES